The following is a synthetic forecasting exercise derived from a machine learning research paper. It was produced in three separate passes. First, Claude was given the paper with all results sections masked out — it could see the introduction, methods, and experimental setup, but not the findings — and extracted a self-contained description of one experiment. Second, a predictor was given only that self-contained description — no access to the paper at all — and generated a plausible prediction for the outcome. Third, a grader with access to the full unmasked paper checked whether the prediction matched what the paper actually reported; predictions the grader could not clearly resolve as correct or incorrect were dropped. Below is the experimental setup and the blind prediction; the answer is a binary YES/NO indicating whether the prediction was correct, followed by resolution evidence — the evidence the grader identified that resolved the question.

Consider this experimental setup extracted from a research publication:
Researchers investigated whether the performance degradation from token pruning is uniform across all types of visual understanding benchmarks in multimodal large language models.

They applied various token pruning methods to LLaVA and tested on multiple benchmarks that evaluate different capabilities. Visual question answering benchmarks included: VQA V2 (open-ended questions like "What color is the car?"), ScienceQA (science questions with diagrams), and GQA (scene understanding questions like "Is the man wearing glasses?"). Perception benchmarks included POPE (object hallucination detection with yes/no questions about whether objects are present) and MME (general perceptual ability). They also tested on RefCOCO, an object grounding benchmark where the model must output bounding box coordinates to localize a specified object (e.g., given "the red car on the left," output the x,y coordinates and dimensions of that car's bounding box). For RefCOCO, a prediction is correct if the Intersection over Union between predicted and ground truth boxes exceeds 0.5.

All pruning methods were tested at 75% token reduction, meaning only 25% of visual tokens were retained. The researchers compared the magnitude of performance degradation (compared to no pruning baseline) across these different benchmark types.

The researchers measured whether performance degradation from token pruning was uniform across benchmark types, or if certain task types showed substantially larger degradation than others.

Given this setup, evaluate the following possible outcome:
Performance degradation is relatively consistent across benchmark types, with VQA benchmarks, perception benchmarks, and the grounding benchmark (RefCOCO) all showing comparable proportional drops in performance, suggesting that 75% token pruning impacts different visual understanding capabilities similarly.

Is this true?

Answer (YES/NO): NO